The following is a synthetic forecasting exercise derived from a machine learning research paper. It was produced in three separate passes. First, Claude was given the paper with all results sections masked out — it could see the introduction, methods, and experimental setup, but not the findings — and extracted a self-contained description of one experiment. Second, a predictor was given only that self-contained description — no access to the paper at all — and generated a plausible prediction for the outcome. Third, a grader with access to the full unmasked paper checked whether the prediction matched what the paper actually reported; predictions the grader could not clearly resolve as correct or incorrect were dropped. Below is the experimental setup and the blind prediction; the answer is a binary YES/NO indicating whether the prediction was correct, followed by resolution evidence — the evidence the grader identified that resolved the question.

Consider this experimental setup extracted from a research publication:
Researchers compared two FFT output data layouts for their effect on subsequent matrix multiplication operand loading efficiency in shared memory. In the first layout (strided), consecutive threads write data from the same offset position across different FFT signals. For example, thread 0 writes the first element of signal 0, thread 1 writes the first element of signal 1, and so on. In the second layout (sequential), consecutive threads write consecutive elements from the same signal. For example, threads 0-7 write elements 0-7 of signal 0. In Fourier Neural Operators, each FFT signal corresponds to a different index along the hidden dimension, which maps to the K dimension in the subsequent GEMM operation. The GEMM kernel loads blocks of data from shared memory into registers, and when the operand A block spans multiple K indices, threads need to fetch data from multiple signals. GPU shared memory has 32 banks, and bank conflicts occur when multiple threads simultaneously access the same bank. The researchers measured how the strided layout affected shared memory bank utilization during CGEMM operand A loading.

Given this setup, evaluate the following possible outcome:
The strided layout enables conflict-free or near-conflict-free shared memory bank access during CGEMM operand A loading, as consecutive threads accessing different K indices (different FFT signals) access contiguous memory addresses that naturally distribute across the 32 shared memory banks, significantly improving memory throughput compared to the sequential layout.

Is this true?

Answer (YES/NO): NO